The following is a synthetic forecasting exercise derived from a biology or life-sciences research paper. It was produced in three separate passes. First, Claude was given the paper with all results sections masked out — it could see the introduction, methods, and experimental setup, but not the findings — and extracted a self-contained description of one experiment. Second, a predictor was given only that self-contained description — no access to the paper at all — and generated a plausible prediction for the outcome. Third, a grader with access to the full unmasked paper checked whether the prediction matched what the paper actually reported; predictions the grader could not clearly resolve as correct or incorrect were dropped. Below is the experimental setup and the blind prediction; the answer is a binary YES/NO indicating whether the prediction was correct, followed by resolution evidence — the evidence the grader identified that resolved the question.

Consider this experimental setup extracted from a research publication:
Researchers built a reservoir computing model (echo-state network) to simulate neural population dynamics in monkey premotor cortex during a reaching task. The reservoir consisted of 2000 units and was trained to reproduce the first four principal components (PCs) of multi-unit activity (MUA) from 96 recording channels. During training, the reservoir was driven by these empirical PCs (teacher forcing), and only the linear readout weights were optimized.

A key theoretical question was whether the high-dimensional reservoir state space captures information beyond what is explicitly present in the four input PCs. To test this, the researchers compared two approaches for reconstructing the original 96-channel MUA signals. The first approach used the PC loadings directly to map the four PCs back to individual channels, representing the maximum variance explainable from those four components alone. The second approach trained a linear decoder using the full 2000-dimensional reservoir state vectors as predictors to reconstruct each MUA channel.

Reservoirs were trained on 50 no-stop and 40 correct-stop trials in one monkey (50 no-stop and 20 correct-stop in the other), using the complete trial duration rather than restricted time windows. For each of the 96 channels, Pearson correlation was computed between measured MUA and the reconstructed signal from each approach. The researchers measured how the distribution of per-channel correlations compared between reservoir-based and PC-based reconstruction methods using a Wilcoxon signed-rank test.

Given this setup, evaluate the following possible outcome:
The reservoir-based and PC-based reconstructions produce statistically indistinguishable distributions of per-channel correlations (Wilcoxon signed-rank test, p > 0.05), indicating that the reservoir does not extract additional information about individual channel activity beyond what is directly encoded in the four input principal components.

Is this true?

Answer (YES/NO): NO